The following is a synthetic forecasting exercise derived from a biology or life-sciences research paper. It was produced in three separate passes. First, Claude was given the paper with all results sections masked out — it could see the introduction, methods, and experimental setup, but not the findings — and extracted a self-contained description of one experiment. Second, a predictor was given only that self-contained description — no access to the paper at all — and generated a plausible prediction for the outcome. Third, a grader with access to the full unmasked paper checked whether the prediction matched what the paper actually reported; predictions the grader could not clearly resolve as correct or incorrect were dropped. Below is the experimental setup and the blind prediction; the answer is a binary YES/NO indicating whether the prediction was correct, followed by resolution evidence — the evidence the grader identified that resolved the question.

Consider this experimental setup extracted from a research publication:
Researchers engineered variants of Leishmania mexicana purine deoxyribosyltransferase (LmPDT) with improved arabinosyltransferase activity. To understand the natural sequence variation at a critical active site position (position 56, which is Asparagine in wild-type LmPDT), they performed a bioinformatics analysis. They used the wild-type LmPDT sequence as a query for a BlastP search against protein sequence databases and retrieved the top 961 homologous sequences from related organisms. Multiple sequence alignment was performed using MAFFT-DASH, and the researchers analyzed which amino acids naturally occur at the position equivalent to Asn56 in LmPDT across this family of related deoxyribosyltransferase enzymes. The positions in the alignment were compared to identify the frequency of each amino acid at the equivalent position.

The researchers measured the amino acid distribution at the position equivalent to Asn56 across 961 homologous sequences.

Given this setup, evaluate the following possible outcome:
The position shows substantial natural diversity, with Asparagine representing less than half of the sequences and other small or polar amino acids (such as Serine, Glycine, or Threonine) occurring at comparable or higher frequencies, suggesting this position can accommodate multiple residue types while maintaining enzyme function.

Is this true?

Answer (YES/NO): NO